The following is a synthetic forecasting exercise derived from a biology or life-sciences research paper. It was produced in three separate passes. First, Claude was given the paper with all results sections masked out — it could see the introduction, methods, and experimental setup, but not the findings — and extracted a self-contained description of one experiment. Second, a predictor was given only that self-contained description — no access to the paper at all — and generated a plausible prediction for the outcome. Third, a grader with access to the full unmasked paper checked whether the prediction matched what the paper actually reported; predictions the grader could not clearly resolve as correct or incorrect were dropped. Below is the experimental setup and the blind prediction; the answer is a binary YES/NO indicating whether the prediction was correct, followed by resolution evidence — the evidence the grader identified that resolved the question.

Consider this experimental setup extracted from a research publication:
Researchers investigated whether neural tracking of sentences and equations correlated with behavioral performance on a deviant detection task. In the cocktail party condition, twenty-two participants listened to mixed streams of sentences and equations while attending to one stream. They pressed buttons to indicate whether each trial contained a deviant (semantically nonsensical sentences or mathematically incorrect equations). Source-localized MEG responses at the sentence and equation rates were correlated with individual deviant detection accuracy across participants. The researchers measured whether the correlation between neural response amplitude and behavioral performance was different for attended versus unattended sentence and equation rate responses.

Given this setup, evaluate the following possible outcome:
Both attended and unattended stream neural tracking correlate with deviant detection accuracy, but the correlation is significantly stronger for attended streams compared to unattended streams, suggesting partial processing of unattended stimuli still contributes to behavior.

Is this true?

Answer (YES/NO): NO